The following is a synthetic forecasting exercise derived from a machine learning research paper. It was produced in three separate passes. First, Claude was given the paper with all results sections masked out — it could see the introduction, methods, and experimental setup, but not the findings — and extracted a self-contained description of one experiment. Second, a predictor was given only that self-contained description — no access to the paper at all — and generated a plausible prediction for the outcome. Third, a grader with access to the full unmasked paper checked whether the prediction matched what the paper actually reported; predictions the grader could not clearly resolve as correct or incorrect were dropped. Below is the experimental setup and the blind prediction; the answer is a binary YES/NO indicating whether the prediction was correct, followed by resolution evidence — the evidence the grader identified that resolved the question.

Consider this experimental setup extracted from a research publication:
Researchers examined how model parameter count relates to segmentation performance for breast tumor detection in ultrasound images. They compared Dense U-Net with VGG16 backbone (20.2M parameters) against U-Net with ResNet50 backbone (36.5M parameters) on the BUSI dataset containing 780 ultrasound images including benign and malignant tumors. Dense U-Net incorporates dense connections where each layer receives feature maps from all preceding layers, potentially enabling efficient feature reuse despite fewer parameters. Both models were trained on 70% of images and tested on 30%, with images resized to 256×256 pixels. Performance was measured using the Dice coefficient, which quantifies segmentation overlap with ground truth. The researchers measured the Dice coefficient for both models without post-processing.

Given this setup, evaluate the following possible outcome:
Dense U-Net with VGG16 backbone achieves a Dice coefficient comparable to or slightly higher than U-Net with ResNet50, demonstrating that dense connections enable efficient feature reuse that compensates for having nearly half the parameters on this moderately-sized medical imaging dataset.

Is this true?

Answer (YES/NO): YES